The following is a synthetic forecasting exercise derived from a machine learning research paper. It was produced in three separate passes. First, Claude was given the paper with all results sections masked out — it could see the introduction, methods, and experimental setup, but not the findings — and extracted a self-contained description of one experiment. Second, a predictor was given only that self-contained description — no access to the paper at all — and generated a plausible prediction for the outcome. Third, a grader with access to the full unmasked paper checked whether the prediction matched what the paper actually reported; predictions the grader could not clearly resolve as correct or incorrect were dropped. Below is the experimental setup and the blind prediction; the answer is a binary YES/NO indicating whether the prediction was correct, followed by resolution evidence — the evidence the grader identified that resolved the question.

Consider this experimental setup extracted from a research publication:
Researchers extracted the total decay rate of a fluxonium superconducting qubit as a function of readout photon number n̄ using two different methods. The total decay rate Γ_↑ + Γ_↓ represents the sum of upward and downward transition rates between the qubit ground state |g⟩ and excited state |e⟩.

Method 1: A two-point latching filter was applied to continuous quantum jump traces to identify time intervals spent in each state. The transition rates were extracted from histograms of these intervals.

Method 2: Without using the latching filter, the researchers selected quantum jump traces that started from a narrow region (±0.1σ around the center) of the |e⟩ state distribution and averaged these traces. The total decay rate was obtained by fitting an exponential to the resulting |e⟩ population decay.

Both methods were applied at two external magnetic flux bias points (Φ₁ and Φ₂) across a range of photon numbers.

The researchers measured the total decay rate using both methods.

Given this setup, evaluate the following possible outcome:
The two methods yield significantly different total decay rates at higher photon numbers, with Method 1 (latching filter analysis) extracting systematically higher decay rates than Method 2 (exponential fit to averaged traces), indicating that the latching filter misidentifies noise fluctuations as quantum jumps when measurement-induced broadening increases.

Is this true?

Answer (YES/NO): NO